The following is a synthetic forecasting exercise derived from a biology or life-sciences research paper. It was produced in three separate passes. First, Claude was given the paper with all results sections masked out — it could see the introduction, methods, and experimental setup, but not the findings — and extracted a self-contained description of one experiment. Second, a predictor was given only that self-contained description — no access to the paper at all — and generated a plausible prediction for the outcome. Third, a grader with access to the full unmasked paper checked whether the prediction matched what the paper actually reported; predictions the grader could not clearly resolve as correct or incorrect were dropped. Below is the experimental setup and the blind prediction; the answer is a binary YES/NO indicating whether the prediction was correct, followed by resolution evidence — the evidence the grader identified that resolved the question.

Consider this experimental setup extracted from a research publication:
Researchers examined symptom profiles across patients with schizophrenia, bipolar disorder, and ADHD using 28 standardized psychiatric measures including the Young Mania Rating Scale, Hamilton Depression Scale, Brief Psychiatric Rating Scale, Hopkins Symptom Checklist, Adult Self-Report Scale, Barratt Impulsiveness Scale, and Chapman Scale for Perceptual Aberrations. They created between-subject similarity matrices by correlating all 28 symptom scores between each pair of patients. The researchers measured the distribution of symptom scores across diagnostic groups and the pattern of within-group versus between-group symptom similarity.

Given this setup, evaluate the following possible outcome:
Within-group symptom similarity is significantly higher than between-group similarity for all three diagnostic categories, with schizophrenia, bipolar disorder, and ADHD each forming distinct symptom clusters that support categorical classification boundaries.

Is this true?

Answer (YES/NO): NO